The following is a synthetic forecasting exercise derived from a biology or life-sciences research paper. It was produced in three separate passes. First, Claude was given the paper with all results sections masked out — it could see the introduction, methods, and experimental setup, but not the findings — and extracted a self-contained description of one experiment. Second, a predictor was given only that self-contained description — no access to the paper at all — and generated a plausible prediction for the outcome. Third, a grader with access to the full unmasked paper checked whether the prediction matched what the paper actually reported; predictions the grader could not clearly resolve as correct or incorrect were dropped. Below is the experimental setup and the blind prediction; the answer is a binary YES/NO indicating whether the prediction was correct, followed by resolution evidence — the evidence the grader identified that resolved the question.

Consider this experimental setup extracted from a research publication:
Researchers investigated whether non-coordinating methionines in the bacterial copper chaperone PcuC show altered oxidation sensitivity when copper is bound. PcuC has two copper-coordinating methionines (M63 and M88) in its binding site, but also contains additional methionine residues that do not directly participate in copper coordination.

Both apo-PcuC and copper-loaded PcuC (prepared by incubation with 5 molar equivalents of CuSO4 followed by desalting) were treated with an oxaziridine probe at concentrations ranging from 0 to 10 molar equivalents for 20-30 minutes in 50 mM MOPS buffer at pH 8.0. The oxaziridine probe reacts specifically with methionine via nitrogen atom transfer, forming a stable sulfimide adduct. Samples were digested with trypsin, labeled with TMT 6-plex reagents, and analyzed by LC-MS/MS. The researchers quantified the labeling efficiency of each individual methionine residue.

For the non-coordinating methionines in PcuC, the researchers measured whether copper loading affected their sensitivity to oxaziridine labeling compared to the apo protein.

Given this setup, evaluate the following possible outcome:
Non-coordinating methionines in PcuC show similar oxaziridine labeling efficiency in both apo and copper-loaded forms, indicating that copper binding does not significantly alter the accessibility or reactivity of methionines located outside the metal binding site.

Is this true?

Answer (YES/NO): NO